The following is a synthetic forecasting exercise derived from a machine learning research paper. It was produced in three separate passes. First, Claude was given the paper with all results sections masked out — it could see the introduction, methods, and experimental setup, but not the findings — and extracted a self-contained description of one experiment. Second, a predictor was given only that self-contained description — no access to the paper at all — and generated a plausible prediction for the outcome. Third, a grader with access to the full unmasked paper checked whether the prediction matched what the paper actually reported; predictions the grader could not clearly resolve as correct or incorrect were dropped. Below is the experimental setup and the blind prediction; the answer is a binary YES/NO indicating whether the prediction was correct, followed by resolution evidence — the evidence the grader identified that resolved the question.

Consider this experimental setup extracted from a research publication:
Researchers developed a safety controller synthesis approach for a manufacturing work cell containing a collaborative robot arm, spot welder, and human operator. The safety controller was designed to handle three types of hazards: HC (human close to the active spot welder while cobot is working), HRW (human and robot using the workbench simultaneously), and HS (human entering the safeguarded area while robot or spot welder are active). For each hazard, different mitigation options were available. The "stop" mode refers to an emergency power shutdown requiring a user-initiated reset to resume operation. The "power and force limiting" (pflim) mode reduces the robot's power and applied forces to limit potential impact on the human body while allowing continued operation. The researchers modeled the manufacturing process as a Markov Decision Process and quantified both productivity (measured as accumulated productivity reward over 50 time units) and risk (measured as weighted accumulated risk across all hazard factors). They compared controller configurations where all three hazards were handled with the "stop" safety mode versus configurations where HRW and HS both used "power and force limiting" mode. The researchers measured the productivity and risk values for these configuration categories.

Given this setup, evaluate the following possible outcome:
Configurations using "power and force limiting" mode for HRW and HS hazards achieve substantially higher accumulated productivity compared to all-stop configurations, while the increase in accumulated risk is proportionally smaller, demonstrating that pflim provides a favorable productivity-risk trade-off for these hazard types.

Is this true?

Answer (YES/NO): NO